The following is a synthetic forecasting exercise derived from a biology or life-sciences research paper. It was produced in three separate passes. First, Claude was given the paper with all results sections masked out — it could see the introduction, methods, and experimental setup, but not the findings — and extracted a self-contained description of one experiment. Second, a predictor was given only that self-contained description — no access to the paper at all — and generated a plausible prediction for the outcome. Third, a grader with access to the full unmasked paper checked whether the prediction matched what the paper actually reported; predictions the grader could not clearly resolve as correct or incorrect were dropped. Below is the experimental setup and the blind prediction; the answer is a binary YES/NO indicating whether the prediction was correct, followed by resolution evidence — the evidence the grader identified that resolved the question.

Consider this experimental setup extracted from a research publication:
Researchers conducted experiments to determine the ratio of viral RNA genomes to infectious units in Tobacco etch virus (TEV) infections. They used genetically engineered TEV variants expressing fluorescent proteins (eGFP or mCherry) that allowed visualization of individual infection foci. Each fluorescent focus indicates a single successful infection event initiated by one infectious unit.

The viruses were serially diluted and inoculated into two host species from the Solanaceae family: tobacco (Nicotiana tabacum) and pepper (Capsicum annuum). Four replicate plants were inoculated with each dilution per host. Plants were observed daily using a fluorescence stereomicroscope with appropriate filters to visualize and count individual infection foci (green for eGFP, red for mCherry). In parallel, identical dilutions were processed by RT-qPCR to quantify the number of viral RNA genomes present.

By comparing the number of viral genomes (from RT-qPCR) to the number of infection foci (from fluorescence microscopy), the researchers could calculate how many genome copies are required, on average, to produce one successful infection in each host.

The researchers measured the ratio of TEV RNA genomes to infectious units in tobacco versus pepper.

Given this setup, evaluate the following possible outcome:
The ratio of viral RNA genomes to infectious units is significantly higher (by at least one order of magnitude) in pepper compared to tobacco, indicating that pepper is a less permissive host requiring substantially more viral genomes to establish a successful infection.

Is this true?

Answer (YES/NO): YES